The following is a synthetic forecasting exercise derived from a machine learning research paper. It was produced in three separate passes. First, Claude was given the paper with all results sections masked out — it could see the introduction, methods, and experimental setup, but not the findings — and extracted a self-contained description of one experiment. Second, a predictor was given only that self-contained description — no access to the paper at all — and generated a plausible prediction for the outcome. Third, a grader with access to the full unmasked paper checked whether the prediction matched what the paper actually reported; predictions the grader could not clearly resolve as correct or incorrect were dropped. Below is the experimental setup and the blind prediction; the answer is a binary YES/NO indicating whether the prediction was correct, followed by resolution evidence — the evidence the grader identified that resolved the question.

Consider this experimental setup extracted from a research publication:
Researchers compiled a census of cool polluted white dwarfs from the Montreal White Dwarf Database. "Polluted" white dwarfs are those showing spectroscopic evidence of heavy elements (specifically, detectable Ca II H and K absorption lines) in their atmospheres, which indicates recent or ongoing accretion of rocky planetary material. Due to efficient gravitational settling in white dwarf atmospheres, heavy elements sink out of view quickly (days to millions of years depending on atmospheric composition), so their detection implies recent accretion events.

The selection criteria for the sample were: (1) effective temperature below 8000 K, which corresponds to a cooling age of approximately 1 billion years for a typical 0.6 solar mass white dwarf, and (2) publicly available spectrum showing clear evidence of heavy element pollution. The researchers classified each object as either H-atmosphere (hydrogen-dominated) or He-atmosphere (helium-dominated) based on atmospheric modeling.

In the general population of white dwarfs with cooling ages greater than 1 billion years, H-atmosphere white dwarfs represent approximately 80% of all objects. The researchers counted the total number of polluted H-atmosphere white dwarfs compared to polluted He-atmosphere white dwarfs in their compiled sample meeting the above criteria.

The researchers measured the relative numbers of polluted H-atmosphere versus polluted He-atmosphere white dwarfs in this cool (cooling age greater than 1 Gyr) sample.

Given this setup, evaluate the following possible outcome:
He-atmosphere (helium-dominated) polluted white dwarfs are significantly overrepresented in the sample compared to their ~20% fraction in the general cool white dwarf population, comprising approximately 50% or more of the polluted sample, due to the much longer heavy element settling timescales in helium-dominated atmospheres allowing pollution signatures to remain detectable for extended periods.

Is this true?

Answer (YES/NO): YES